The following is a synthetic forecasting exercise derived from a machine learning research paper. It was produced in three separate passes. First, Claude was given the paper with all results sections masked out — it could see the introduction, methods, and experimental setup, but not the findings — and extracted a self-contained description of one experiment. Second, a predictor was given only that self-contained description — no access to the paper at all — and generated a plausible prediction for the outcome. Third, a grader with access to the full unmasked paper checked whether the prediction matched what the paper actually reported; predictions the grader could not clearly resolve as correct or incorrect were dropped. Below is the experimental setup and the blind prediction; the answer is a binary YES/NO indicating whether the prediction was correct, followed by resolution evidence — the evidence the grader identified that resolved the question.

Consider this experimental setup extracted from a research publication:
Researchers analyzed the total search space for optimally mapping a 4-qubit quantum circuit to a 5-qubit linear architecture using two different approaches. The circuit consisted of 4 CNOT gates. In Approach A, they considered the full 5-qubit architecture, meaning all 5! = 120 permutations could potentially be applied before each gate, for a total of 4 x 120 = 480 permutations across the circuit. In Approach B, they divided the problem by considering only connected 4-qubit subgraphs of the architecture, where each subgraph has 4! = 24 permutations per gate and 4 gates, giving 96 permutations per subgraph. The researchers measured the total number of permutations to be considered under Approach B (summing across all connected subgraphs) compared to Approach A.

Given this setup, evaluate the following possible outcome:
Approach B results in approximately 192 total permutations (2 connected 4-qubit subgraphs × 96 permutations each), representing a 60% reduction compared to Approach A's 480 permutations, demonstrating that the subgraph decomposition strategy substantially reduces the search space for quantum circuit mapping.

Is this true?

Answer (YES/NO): YES